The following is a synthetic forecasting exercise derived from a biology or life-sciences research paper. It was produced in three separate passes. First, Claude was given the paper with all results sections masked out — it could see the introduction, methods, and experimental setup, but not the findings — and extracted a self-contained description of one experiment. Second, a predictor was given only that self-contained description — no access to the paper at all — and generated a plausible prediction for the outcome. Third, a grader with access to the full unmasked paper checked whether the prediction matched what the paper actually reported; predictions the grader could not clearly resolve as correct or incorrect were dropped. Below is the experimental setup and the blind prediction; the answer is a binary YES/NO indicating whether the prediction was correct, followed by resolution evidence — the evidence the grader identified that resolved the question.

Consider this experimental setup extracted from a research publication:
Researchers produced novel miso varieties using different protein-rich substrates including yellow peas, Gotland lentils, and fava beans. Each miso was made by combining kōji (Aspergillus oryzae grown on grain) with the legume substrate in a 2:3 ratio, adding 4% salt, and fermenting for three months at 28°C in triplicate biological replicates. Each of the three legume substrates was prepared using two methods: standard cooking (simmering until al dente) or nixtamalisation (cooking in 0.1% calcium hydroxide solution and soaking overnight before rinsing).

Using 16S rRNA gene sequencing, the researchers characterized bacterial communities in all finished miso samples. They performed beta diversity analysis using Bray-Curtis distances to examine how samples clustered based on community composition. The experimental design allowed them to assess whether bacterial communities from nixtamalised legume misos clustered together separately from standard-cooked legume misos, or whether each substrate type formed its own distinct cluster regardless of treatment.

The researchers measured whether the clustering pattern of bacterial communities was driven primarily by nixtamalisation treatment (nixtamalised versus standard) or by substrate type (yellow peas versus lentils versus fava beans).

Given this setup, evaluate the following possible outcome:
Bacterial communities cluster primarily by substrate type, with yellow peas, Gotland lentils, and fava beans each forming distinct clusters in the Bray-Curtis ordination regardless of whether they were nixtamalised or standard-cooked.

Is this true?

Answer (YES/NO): NO